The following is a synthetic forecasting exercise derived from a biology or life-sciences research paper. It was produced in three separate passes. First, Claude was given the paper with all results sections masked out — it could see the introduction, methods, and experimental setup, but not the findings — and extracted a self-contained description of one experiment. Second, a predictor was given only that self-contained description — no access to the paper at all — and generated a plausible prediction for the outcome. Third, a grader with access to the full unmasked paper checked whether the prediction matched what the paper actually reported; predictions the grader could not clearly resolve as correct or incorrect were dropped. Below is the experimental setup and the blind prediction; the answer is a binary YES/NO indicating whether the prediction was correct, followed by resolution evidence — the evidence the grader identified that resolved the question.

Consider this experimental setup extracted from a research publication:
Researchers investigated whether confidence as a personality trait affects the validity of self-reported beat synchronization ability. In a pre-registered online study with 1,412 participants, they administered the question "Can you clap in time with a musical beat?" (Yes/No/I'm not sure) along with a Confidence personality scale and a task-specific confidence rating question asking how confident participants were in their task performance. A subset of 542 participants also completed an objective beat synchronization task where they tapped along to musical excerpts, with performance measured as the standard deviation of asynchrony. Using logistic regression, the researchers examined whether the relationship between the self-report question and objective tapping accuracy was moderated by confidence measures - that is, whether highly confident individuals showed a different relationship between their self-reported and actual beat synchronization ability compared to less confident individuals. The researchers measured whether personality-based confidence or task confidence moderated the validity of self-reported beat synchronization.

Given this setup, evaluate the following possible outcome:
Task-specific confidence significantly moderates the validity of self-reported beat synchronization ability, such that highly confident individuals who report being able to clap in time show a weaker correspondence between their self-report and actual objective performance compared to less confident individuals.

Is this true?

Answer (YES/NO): NO